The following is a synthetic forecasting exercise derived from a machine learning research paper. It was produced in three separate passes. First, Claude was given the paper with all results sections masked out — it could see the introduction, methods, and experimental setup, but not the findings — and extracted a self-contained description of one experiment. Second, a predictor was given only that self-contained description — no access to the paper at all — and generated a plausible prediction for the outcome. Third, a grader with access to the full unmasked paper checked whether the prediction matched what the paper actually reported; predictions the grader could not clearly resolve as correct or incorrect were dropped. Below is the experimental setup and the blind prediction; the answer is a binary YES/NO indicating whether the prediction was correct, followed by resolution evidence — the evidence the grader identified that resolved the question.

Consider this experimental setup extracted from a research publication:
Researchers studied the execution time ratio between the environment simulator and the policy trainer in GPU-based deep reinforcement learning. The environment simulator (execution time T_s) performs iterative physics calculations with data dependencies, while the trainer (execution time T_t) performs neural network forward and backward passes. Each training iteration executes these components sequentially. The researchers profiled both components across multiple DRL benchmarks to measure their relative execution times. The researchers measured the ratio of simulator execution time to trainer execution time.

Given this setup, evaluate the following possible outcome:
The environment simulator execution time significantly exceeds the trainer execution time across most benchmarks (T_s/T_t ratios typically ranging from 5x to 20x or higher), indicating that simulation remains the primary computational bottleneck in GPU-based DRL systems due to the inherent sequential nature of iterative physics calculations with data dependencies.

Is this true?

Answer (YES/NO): NO